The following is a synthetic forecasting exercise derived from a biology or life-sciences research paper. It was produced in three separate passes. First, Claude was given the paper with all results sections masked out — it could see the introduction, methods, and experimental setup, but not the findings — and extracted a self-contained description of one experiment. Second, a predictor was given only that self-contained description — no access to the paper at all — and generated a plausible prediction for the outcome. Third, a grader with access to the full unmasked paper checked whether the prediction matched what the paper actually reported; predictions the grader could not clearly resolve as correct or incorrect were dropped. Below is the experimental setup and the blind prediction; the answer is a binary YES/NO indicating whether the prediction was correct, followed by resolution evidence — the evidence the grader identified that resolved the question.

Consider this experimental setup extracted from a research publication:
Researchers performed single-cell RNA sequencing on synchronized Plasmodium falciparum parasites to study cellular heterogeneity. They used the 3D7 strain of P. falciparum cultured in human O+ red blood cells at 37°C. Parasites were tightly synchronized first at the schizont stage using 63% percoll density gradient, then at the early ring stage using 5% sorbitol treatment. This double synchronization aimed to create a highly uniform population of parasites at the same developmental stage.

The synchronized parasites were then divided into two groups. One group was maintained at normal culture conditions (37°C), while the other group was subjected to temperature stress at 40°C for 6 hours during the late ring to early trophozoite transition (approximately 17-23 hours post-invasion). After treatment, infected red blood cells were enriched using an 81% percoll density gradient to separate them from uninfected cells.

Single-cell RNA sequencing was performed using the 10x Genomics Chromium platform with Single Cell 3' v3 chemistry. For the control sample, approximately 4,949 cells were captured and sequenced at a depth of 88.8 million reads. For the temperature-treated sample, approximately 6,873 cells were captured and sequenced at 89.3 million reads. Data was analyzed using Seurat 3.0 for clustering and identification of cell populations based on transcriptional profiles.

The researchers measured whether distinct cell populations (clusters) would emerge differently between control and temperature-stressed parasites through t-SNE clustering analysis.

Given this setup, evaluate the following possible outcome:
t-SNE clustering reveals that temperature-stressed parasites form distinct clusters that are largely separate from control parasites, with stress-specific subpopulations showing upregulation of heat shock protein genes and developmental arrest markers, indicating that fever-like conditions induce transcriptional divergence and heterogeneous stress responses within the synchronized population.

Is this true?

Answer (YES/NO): NO